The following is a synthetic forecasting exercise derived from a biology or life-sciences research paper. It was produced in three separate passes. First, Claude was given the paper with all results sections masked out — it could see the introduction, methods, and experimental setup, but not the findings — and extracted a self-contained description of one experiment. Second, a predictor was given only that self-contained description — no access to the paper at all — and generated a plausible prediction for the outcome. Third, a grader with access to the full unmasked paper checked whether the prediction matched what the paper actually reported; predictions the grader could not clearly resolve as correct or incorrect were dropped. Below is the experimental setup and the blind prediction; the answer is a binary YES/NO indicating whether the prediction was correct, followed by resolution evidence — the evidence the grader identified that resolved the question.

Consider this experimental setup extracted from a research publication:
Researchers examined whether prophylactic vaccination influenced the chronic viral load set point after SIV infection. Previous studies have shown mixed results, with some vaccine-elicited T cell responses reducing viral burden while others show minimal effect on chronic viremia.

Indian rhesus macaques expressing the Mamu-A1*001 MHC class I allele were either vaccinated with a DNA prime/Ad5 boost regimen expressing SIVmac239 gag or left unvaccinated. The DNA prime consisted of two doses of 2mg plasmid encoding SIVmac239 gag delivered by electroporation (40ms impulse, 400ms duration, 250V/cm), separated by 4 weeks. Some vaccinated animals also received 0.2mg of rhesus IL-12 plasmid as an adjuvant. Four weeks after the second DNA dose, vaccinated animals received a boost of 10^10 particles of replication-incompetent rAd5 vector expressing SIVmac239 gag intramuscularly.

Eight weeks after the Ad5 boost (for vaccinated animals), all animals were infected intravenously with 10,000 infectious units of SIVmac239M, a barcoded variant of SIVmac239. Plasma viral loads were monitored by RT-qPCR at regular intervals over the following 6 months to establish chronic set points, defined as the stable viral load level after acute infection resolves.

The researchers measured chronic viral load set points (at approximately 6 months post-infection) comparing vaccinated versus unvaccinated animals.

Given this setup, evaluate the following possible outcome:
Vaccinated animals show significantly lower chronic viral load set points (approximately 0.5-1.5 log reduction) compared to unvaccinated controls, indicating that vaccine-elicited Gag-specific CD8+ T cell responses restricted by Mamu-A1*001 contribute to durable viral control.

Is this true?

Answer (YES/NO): NO